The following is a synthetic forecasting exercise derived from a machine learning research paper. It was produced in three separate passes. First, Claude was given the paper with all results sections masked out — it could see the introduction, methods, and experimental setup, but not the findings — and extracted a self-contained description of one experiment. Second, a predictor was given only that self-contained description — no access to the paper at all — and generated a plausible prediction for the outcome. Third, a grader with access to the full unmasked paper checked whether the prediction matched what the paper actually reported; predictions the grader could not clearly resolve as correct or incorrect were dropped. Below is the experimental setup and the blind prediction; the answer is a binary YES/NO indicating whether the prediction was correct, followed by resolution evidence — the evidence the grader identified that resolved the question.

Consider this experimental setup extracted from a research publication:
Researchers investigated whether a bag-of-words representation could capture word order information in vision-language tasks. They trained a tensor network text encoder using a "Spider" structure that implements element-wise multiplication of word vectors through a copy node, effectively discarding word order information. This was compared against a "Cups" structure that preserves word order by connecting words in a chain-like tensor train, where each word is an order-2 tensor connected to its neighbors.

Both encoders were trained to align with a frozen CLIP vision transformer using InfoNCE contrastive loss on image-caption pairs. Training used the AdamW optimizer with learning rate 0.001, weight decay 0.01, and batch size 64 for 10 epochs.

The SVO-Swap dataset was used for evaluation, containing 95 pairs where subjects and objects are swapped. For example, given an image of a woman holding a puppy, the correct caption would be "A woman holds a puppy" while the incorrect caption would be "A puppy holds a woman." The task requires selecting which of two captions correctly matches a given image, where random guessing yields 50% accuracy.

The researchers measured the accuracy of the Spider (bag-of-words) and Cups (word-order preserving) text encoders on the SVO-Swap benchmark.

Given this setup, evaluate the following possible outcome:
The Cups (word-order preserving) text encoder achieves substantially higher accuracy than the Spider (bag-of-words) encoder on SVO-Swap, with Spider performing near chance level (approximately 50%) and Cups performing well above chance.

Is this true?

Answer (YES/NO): YES